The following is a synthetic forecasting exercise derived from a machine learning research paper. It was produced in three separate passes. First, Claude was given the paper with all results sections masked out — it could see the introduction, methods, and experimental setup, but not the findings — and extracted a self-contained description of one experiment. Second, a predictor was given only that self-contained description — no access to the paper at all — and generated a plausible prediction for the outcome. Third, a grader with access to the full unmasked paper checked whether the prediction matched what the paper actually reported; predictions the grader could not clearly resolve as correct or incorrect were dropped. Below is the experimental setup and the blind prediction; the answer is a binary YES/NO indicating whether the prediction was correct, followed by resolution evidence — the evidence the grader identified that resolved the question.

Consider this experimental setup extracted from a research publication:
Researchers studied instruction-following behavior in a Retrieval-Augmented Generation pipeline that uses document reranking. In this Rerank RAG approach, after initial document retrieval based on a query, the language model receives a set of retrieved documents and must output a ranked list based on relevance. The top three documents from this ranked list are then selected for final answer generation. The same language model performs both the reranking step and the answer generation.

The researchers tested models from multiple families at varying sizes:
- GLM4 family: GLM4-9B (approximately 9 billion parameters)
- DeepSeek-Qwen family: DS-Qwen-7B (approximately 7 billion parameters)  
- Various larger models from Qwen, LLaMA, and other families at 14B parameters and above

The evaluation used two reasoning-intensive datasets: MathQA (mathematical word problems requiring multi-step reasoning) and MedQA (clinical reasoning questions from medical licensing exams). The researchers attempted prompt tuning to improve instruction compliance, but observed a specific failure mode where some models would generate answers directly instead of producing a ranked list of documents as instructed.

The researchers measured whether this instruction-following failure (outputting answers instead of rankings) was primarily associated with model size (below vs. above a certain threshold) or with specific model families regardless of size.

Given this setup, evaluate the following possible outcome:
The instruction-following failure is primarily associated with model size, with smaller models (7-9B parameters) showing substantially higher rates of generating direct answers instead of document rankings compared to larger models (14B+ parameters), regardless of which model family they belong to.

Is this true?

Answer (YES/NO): YES